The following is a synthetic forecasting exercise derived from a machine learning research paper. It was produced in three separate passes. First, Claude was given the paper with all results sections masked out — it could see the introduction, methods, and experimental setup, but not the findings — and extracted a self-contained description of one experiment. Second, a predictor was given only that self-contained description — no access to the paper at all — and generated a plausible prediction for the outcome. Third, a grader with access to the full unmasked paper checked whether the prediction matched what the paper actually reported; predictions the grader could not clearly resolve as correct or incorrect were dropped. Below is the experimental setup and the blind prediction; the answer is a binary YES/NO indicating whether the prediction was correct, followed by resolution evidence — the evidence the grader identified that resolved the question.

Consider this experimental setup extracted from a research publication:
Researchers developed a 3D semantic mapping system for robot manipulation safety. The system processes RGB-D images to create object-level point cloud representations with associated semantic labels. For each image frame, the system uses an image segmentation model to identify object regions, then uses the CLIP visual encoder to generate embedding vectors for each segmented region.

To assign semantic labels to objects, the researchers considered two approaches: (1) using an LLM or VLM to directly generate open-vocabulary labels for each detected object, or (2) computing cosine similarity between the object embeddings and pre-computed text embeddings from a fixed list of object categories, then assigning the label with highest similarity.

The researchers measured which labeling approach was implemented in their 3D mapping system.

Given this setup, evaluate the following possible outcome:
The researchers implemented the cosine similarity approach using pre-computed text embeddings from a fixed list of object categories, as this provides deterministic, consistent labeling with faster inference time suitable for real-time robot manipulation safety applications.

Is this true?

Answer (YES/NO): YES